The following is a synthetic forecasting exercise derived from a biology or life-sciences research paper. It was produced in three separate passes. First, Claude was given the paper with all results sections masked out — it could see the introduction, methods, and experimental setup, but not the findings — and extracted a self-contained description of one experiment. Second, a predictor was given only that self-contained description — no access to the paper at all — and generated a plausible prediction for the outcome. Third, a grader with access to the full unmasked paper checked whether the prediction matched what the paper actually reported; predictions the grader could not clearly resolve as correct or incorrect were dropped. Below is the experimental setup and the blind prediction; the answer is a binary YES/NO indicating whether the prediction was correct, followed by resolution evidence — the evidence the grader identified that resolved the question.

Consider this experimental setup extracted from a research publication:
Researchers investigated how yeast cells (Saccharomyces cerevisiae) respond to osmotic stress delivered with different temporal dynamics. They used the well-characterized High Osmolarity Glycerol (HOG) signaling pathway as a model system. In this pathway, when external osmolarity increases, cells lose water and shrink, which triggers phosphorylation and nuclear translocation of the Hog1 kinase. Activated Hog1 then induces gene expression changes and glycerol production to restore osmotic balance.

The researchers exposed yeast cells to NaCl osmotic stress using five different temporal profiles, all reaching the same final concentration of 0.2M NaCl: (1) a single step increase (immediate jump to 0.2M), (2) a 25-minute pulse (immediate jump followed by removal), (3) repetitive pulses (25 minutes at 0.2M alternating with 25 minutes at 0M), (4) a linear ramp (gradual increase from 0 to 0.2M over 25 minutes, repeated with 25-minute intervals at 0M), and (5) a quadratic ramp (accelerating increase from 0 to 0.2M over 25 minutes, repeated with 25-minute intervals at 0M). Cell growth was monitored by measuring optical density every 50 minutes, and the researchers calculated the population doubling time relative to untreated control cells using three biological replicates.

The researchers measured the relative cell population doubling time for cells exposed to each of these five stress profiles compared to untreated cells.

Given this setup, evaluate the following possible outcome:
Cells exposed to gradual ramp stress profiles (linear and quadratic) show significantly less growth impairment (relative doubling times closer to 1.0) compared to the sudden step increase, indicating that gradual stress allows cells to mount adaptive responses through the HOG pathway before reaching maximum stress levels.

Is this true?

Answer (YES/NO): NO